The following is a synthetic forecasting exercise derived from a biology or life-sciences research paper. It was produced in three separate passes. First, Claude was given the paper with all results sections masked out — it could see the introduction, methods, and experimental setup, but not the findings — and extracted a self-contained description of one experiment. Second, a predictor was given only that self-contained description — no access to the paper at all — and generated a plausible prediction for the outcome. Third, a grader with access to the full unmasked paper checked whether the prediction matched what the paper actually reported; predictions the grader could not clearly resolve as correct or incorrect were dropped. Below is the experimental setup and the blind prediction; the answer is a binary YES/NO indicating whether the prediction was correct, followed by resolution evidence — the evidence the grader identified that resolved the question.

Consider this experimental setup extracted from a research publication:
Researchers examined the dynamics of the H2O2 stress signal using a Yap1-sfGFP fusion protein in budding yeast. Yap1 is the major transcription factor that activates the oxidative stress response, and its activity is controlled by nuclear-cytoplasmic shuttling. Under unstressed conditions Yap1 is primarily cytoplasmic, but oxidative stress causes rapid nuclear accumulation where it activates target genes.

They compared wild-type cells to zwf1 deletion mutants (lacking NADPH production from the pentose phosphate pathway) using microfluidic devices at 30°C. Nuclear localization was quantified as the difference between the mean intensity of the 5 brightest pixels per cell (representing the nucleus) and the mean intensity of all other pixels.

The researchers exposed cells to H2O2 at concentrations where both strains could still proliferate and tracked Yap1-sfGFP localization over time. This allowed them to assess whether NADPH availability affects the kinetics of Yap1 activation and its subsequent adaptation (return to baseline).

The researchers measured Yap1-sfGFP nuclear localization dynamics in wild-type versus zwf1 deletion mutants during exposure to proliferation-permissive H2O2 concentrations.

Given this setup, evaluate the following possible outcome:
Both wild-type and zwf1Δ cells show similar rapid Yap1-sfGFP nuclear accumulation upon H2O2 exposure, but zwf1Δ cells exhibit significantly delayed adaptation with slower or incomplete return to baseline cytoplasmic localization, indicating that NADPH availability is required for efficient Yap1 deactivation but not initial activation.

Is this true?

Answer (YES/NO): YES